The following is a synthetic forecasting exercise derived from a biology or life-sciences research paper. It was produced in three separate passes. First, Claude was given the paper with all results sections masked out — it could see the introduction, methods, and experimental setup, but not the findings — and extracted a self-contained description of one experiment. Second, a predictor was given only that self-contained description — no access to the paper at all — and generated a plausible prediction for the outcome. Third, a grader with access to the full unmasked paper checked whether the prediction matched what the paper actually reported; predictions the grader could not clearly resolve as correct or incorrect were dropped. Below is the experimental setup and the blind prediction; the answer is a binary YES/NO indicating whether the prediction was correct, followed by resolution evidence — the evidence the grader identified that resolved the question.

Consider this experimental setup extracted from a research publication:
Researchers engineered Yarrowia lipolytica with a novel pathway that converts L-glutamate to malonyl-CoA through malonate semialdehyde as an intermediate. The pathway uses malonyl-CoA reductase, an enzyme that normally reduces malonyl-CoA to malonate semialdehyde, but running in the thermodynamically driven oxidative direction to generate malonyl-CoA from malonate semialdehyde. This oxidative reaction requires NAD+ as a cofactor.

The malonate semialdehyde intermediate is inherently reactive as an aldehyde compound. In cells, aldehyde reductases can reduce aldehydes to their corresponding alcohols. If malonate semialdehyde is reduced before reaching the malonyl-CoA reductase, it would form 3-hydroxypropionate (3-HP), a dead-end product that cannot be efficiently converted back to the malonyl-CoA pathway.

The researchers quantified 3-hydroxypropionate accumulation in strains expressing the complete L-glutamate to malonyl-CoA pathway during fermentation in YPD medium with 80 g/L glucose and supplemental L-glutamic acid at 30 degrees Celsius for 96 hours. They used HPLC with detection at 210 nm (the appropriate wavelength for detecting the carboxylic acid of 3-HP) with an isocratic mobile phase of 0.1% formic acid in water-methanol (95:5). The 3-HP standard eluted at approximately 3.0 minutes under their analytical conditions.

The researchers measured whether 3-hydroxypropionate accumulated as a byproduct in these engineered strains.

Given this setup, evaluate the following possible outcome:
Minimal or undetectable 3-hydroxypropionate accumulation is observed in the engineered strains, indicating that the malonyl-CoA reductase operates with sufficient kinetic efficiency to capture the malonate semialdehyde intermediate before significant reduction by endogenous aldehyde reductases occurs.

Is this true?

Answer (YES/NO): NO